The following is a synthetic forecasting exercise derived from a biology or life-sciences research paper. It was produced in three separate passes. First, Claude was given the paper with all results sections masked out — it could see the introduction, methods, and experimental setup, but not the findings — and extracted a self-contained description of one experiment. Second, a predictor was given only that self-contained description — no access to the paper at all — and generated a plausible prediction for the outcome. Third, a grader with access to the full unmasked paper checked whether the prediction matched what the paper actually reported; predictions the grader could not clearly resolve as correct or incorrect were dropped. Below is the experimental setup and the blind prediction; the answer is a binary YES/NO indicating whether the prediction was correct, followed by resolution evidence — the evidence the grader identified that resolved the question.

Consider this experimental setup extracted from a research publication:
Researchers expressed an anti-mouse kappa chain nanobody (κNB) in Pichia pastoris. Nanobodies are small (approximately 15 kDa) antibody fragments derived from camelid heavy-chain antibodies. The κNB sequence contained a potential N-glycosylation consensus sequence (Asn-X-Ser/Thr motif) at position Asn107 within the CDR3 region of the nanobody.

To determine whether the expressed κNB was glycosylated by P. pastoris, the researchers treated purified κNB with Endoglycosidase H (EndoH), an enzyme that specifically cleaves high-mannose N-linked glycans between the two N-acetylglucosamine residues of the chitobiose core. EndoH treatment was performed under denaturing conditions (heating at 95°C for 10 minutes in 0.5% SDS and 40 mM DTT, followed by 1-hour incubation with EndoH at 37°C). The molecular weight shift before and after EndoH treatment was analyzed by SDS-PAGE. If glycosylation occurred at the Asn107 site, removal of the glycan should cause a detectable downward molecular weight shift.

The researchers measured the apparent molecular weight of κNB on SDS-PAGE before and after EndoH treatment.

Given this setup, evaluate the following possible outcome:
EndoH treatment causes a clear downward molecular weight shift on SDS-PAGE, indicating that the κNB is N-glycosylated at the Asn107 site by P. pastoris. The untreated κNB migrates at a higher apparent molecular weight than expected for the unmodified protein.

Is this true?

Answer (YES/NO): YES